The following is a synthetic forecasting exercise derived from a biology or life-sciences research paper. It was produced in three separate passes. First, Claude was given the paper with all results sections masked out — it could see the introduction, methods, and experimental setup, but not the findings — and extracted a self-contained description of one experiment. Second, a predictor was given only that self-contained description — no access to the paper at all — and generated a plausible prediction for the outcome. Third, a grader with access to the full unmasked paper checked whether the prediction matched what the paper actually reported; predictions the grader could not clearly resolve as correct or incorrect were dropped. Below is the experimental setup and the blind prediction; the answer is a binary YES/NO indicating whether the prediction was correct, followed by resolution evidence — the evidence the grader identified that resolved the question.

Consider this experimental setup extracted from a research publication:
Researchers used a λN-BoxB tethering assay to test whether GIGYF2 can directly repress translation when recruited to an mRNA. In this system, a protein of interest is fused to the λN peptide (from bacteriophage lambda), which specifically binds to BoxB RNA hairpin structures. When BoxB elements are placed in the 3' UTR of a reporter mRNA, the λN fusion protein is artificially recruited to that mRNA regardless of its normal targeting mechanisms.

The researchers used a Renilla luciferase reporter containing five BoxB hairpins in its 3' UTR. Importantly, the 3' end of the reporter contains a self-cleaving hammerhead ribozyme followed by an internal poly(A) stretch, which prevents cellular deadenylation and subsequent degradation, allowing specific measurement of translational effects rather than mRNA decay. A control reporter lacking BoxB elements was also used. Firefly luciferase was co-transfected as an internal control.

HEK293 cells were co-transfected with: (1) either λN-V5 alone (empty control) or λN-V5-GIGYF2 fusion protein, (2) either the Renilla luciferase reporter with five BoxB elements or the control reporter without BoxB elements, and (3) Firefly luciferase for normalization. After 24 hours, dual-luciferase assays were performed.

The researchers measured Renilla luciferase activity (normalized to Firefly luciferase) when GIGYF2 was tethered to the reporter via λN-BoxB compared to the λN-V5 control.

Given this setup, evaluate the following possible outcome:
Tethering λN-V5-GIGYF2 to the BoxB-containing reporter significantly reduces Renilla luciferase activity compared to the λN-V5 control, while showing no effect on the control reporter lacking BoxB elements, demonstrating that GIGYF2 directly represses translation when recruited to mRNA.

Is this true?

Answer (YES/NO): YES